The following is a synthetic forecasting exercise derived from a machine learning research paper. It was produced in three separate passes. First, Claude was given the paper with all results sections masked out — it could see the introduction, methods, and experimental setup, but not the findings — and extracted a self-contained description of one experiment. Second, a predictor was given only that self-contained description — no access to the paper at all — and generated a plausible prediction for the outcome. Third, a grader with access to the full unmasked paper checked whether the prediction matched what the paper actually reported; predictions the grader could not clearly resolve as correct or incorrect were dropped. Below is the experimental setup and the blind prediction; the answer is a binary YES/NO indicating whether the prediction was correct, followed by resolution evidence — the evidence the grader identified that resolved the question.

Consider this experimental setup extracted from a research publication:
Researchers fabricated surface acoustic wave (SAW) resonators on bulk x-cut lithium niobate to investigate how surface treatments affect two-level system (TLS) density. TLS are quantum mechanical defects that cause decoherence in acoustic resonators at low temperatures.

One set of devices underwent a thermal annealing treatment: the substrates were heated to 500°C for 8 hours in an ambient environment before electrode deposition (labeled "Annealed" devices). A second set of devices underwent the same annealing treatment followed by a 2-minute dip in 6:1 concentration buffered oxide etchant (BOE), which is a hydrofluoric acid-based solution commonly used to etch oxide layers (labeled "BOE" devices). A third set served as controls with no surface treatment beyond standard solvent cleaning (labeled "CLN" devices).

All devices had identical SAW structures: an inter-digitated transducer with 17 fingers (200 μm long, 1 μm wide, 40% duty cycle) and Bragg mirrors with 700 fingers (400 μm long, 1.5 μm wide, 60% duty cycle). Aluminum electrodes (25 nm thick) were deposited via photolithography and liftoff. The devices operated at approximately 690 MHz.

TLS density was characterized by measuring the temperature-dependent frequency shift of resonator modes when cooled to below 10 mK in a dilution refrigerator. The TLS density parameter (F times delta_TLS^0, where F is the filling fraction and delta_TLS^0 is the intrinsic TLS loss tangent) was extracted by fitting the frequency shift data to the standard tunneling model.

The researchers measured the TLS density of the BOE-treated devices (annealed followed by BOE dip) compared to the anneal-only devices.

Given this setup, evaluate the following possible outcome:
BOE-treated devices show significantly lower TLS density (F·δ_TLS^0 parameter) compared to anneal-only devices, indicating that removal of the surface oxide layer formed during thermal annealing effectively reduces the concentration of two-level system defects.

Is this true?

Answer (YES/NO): NO